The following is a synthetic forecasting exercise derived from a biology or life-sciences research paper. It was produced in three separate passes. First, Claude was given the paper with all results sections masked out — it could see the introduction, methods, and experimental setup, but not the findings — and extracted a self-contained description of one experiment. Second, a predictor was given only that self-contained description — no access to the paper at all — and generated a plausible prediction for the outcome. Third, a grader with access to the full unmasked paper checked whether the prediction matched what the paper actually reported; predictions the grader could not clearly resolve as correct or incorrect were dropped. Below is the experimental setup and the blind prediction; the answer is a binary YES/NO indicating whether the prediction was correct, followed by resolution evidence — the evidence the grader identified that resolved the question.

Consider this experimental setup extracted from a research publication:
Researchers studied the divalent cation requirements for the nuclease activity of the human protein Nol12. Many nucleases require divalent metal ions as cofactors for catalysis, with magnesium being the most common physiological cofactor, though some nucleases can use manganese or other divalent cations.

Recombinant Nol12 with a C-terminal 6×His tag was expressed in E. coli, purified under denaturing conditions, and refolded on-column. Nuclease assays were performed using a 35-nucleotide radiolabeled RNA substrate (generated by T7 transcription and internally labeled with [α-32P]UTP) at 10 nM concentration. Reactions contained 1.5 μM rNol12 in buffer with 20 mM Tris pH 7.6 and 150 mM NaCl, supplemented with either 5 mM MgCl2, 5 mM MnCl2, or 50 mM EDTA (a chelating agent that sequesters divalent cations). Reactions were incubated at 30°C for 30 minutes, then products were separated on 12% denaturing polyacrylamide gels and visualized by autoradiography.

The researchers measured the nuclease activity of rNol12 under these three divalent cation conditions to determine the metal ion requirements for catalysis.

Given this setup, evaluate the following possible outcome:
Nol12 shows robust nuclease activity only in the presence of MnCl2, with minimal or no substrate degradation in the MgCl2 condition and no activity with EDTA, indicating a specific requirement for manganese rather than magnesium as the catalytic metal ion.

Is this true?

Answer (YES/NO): NO